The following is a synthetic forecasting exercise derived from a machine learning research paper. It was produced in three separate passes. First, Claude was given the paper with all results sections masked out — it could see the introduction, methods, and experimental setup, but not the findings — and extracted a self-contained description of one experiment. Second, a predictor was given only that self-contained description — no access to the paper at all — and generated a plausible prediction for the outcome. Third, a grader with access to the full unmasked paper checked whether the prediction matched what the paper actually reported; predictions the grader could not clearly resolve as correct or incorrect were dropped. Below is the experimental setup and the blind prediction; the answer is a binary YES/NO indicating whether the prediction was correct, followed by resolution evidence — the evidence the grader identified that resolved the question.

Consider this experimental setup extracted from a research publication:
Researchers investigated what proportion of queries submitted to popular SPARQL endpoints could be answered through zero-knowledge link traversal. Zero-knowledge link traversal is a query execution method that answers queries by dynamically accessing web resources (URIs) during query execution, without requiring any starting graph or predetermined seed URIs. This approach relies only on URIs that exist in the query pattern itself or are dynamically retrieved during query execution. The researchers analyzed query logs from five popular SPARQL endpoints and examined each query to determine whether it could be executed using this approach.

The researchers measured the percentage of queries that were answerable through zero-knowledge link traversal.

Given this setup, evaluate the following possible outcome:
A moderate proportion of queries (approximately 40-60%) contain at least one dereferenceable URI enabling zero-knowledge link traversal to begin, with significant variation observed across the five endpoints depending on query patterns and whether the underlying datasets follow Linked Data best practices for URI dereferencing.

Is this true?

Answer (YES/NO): NO